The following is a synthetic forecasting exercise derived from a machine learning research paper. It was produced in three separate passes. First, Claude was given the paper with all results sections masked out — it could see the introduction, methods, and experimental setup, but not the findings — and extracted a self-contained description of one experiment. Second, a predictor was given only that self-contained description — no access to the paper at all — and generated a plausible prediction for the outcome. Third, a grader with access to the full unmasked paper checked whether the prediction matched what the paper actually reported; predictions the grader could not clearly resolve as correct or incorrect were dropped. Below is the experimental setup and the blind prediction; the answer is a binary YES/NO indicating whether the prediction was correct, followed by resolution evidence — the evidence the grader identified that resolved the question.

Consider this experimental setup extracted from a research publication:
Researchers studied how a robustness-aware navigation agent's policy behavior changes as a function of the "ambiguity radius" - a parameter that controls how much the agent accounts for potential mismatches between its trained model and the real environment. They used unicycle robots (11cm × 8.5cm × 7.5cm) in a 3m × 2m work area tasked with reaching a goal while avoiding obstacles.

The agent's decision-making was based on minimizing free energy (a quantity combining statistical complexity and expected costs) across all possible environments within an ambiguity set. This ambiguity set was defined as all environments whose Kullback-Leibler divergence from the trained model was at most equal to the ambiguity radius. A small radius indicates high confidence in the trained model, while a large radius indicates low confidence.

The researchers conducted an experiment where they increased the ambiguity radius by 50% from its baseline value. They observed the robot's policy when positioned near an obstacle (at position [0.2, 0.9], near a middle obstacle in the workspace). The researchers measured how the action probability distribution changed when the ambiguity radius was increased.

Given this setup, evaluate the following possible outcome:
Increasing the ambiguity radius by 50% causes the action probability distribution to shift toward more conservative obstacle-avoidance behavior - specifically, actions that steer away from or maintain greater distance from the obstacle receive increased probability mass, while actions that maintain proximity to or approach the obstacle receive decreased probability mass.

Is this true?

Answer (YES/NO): NO